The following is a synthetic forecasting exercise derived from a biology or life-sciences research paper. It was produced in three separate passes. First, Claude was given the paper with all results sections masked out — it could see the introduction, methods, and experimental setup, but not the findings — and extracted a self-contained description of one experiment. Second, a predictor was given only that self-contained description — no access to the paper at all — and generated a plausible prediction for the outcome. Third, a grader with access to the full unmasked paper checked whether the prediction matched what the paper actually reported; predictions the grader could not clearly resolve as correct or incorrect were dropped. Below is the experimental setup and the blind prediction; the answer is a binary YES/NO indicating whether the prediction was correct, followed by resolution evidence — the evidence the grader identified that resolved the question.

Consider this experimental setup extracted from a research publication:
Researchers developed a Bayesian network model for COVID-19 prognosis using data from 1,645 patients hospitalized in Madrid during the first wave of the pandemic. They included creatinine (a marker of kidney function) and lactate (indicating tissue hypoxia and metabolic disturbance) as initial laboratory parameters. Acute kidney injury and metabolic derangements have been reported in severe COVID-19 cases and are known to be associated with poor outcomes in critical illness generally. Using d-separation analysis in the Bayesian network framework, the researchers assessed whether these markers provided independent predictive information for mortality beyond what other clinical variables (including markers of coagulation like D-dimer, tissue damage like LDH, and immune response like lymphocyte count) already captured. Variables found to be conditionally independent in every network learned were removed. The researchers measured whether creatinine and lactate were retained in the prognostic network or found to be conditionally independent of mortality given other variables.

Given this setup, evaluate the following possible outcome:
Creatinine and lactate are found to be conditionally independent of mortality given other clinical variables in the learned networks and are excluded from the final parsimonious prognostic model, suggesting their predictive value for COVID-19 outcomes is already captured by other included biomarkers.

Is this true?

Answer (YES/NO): YES